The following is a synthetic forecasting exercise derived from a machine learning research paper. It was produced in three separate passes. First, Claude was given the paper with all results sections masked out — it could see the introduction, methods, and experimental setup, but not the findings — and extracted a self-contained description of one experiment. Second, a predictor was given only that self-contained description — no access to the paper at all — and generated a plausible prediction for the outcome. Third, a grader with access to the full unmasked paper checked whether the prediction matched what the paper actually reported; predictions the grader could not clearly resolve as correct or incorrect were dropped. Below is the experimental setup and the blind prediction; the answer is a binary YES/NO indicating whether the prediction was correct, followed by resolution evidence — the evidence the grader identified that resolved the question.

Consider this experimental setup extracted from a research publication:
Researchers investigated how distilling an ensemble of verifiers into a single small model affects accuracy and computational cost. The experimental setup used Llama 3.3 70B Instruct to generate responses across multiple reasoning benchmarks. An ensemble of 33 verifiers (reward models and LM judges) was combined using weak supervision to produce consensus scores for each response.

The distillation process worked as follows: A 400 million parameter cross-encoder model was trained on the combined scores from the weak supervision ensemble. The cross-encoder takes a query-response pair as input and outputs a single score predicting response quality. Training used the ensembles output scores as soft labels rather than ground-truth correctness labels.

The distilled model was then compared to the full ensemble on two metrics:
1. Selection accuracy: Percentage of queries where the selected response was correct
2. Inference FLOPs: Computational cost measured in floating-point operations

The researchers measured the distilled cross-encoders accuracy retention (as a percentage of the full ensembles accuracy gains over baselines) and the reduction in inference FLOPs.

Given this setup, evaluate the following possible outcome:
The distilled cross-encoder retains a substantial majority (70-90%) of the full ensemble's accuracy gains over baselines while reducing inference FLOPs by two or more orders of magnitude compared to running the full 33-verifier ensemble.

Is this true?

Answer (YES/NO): NO